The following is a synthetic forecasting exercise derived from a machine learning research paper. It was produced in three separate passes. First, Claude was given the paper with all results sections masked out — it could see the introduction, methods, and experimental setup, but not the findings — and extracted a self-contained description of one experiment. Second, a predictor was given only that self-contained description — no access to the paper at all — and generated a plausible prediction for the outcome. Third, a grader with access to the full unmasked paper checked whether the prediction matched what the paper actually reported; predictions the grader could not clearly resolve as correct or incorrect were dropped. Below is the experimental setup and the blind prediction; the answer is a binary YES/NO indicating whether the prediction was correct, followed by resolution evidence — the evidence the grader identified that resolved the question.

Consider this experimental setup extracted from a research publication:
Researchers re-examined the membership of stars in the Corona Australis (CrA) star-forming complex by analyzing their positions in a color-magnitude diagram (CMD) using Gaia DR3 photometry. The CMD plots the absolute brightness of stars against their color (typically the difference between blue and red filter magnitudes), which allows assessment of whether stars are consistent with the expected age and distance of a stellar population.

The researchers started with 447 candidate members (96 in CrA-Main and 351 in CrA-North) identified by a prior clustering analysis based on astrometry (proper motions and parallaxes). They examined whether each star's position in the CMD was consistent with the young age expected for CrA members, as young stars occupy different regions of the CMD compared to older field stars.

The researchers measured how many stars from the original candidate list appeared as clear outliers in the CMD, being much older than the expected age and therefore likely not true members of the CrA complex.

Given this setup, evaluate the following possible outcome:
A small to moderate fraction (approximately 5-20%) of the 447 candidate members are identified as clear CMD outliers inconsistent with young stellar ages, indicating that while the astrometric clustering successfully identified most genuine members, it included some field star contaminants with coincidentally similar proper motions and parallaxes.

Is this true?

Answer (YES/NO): NO